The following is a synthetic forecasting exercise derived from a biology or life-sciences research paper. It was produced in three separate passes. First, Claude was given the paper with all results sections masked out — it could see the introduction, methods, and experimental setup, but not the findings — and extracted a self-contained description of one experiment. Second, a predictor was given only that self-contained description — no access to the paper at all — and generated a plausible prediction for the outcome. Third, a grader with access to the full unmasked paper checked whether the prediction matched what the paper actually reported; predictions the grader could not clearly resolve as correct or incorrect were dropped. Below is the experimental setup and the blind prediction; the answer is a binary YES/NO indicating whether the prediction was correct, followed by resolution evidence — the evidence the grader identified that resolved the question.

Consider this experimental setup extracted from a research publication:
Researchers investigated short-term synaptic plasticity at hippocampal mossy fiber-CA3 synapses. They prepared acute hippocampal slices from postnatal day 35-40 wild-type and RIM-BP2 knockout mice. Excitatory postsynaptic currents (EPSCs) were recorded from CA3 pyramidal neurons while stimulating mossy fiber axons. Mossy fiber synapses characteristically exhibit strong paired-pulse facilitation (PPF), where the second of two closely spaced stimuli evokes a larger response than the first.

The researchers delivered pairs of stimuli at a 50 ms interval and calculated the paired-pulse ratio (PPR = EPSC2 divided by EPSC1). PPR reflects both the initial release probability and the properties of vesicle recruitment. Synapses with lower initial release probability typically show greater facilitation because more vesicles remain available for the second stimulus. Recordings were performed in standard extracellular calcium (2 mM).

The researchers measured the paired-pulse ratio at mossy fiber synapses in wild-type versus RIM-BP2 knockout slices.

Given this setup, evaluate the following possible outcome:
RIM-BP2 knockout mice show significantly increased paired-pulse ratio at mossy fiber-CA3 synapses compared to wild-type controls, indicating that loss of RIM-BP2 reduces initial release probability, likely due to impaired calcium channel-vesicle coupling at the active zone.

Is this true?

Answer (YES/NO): NO